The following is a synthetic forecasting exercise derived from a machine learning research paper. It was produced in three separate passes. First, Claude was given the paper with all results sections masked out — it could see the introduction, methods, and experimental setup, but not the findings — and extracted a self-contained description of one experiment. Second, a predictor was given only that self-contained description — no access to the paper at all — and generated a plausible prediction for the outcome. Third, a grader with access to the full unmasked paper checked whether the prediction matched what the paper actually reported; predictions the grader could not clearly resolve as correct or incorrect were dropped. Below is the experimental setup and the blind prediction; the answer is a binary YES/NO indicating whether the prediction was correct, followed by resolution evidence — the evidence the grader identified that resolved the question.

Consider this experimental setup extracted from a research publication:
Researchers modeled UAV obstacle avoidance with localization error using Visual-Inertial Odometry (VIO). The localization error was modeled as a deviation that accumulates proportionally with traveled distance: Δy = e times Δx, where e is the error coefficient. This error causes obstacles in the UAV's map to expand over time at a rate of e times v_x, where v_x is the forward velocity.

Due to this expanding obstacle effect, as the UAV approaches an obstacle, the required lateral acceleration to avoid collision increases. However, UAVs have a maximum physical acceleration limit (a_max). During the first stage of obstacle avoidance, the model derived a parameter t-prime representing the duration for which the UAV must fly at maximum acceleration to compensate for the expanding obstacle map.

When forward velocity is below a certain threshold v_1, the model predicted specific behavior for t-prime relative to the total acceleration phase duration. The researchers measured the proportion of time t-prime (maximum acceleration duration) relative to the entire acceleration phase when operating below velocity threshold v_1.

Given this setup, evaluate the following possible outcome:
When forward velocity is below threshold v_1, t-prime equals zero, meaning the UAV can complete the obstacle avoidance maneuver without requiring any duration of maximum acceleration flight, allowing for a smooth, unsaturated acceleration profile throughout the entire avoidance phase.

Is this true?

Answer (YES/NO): NO